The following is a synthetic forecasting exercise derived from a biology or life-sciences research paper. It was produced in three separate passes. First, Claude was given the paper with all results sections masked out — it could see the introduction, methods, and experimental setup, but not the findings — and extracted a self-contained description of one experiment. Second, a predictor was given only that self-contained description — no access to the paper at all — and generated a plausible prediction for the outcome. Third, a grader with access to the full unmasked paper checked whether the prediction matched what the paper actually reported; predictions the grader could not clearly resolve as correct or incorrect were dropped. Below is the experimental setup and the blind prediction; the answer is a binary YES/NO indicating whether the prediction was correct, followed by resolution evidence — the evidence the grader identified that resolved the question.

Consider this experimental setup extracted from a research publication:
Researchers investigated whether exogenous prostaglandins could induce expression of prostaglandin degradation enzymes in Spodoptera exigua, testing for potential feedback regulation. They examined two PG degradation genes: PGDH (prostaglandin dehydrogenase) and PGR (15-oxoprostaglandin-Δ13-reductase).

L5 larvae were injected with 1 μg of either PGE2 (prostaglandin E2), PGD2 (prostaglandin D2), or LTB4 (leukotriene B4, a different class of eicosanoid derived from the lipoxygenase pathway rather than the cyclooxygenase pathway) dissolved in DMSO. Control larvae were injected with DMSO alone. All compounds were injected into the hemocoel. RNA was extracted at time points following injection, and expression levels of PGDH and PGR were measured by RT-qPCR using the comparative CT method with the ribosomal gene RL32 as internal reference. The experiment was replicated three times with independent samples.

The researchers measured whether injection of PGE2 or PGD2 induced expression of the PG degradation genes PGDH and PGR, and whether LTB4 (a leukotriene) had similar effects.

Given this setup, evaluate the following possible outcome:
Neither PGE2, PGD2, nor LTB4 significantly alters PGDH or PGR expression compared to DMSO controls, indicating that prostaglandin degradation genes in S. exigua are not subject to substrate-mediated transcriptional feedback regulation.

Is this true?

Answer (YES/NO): NO